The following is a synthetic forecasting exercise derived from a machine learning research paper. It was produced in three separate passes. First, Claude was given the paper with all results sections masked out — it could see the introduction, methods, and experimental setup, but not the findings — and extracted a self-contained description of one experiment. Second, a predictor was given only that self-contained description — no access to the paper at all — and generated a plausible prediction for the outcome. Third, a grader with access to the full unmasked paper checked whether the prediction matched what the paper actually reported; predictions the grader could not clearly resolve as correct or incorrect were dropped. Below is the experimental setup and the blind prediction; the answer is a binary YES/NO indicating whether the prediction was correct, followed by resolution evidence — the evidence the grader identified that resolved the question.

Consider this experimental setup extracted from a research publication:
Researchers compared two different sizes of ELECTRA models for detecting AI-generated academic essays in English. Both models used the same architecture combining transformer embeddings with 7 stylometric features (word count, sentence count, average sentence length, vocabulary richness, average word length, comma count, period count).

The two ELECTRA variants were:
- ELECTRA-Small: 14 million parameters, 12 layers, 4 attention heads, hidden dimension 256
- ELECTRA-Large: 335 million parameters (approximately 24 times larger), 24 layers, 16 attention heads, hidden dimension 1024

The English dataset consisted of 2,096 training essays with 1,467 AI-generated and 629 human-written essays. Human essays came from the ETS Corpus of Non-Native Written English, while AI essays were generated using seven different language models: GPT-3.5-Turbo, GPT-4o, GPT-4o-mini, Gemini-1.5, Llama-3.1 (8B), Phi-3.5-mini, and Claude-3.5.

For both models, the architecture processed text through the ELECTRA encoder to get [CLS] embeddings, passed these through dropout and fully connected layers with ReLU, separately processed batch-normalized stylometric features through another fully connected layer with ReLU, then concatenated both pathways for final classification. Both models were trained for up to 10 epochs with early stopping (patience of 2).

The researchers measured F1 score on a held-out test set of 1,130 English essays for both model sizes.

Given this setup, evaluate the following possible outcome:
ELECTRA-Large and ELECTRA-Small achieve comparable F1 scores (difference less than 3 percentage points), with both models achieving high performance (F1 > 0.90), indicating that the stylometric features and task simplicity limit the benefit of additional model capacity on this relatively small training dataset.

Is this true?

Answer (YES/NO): YES